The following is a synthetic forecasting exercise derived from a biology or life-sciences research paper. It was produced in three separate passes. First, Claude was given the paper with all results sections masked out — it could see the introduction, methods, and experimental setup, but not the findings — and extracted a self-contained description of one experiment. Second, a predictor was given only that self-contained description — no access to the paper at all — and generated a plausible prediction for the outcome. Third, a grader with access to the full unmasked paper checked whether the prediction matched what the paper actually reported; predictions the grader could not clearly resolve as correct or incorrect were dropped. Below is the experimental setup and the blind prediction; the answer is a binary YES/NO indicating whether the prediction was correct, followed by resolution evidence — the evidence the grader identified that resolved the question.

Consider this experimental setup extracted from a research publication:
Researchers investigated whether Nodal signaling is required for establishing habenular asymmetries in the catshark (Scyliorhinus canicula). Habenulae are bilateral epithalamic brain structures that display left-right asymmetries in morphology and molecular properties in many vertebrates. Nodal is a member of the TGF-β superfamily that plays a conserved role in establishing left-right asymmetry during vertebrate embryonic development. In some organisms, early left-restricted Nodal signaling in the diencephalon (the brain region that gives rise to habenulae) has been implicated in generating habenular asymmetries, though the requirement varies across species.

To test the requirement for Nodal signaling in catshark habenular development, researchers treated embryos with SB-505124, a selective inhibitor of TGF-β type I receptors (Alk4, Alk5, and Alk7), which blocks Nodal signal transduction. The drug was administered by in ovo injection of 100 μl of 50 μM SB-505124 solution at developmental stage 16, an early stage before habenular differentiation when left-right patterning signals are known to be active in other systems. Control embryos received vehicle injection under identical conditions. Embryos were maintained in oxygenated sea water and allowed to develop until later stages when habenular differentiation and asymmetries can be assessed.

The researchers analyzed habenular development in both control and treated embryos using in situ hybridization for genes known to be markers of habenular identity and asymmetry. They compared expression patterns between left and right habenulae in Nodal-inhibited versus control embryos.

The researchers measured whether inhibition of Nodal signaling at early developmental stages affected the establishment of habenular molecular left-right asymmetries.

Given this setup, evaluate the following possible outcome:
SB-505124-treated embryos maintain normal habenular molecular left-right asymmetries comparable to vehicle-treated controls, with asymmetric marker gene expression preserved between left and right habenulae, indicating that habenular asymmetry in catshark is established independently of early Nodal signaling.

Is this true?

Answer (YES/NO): NO